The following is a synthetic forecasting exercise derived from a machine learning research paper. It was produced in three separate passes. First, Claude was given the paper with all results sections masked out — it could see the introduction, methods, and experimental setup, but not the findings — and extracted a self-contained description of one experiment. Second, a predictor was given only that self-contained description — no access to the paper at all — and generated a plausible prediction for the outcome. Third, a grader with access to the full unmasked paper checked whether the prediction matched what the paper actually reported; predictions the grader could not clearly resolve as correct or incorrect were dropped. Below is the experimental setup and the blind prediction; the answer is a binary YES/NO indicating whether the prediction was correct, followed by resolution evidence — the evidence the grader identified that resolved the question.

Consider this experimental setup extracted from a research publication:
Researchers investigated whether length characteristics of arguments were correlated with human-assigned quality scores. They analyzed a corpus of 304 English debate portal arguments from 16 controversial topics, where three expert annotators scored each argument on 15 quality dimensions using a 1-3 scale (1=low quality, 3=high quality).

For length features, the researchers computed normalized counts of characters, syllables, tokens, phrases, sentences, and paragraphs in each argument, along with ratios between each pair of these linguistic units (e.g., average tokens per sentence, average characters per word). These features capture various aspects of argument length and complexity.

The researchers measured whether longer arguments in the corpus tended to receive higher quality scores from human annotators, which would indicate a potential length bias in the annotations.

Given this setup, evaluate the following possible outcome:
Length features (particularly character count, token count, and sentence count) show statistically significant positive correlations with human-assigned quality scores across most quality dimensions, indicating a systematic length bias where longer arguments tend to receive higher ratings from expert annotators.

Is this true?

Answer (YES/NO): NO